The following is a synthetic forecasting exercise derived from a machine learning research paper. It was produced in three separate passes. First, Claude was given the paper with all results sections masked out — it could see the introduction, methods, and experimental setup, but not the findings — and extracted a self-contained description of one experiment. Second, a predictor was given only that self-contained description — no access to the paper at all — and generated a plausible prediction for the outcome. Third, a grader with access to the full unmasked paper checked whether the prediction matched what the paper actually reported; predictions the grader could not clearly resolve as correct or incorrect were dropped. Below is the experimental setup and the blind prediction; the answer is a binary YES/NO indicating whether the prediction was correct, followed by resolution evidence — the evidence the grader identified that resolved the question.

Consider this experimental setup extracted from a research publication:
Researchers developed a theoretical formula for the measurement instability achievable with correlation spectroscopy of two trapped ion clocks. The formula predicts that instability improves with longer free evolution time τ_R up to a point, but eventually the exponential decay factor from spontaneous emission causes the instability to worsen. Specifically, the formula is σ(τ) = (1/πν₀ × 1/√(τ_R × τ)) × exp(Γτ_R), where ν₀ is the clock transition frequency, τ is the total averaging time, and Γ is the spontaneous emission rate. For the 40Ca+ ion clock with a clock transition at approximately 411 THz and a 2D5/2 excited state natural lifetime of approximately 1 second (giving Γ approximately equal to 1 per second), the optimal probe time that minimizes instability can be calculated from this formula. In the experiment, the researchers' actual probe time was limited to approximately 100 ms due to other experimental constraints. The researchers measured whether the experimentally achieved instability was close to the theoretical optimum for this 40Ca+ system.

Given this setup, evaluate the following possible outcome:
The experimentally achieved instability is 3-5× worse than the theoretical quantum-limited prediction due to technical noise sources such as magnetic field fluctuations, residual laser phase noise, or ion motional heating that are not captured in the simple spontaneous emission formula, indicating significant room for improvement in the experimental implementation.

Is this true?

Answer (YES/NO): NO